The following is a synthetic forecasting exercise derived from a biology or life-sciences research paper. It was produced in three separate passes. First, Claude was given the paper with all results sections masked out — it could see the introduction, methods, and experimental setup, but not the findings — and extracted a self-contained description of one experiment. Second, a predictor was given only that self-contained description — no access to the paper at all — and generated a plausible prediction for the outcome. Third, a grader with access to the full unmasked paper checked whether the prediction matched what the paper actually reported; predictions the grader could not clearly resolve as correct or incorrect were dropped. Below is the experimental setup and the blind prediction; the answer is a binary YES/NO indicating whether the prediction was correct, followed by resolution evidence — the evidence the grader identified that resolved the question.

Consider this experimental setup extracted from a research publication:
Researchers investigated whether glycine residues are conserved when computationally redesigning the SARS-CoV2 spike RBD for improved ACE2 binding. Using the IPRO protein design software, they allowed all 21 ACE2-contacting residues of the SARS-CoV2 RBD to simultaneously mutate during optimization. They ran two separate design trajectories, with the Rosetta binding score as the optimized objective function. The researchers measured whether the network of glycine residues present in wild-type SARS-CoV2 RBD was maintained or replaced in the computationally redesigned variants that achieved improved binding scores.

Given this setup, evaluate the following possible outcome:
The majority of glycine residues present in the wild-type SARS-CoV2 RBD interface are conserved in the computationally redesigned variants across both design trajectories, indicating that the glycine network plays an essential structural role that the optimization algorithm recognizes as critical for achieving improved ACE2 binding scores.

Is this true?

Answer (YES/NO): YES